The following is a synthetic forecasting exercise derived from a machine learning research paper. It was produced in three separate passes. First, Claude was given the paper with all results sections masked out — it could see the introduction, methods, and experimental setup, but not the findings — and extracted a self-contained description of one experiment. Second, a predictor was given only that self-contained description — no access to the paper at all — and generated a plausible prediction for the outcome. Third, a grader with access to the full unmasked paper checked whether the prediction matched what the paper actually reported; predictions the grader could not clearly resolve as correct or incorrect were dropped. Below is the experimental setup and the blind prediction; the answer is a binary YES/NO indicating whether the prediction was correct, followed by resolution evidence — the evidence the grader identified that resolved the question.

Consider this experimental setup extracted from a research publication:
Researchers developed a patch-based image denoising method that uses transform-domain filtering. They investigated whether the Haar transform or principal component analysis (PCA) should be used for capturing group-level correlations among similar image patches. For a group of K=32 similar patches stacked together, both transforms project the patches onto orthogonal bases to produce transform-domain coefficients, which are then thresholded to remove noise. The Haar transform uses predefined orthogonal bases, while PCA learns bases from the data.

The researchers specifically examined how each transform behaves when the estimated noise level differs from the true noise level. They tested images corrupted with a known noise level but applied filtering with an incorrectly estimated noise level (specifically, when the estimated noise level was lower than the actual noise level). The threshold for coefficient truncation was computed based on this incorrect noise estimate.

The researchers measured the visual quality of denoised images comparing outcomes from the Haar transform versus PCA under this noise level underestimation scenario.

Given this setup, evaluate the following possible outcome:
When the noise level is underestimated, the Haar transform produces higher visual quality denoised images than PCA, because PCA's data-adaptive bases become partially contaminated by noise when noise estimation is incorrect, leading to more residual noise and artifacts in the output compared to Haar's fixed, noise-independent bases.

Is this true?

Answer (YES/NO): NO